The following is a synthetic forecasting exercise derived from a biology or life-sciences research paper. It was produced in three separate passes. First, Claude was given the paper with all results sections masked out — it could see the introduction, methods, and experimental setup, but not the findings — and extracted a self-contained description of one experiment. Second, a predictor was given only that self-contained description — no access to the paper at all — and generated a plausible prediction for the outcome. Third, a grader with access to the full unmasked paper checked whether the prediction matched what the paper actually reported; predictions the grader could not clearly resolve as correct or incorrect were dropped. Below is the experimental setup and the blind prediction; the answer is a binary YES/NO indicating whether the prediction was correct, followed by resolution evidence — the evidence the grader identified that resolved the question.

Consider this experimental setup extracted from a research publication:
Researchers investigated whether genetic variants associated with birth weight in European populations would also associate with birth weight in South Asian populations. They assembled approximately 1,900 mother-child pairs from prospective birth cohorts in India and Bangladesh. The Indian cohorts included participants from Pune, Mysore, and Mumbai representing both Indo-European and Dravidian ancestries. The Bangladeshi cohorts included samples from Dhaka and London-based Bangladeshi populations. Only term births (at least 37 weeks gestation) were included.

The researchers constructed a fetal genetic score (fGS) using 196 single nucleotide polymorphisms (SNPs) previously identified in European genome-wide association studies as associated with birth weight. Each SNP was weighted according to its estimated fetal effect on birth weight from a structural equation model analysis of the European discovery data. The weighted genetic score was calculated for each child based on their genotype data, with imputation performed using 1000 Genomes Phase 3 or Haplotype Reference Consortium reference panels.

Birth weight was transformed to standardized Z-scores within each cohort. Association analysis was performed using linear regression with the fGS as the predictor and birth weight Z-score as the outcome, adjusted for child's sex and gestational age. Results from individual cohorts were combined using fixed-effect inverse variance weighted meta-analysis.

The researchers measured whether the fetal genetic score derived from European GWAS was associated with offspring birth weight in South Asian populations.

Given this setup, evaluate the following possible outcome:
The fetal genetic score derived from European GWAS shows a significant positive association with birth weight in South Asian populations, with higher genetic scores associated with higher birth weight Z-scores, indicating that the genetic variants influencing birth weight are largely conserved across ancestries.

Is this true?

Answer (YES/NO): YES